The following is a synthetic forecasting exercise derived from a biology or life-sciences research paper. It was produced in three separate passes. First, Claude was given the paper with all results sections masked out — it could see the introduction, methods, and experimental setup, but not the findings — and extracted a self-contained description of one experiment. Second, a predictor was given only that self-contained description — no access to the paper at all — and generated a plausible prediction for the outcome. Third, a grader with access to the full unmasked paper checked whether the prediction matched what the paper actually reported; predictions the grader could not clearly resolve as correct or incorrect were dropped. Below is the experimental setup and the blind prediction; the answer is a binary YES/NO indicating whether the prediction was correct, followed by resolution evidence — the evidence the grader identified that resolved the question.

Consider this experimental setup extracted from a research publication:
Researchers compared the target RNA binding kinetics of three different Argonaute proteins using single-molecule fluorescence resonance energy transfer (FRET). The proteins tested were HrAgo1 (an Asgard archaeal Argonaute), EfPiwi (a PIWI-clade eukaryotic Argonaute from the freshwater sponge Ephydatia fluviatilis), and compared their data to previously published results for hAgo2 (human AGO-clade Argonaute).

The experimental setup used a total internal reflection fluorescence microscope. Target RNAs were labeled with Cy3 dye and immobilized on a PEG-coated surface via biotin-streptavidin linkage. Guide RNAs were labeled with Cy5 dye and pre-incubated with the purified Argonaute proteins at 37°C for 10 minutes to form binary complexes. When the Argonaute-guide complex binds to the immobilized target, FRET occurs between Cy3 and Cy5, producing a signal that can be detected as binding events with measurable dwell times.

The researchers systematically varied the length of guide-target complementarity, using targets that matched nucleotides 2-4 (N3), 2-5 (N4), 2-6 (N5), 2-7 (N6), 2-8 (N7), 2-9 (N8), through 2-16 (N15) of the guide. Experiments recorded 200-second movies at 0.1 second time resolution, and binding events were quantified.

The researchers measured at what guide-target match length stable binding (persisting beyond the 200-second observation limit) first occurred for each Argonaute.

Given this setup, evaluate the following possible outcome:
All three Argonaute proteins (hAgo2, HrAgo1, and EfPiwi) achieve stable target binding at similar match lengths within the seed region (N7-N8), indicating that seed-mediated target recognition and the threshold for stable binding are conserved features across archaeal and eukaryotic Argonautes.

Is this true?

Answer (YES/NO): NO